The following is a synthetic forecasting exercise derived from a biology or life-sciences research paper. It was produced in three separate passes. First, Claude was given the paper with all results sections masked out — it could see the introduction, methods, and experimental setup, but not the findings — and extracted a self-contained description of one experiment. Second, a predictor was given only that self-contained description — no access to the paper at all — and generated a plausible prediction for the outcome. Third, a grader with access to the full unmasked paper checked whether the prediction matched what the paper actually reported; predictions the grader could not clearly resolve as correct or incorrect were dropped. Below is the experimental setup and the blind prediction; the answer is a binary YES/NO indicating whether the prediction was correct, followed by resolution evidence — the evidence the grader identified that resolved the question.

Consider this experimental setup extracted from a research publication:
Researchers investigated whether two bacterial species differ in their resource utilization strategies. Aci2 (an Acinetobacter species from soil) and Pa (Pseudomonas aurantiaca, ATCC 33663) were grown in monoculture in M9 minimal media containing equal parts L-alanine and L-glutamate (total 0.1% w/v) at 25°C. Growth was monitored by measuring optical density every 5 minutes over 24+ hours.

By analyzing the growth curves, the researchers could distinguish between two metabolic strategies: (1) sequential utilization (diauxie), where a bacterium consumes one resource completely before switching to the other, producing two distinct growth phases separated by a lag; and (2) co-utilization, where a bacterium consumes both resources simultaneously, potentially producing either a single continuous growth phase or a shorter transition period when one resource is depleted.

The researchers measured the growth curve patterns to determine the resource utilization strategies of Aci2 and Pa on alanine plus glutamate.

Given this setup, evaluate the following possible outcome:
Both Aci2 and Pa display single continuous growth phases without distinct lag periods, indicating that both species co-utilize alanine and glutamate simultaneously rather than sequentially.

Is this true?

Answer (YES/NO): NO